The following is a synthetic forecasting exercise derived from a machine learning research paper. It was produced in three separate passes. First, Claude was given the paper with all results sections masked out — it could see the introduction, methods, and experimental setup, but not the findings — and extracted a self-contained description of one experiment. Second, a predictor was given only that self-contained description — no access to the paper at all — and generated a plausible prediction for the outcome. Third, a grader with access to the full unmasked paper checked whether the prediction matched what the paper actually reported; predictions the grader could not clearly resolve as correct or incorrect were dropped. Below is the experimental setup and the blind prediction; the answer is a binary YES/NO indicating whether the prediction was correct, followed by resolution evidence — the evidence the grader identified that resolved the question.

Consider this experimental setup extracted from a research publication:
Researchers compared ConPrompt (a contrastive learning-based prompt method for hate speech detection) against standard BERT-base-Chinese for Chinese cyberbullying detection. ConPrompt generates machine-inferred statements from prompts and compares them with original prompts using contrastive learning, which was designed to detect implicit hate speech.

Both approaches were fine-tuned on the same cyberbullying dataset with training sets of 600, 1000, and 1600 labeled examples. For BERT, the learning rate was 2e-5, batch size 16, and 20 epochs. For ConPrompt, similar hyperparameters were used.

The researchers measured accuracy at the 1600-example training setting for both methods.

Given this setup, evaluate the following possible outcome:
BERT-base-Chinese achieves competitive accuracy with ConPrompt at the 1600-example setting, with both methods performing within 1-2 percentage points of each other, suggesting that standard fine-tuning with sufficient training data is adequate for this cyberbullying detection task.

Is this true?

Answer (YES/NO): NO